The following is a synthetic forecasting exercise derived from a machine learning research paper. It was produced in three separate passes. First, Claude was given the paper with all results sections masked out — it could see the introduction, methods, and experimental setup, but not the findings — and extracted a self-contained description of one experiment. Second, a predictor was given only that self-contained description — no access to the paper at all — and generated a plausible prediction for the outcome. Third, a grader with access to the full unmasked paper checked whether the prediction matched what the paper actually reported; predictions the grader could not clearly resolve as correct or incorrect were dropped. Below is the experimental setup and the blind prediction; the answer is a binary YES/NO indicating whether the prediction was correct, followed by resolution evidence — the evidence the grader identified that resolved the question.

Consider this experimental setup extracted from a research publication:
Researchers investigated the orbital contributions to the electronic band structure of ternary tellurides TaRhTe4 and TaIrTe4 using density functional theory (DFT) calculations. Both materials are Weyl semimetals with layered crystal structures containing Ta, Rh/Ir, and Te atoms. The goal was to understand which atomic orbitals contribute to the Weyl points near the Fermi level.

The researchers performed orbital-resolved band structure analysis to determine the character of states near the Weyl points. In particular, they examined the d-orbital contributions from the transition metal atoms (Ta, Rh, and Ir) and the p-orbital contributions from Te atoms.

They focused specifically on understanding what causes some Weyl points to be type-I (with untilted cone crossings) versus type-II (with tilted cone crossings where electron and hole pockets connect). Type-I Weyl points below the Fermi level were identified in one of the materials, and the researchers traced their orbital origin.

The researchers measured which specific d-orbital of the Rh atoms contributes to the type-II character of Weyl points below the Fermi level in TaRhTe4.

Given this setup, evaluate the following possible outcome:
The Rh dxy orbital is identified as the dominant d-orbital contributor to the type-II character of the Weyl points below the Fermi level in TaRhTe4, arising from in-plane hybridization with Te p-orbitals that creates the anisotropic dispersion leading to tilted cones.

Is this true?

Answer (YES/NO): NO